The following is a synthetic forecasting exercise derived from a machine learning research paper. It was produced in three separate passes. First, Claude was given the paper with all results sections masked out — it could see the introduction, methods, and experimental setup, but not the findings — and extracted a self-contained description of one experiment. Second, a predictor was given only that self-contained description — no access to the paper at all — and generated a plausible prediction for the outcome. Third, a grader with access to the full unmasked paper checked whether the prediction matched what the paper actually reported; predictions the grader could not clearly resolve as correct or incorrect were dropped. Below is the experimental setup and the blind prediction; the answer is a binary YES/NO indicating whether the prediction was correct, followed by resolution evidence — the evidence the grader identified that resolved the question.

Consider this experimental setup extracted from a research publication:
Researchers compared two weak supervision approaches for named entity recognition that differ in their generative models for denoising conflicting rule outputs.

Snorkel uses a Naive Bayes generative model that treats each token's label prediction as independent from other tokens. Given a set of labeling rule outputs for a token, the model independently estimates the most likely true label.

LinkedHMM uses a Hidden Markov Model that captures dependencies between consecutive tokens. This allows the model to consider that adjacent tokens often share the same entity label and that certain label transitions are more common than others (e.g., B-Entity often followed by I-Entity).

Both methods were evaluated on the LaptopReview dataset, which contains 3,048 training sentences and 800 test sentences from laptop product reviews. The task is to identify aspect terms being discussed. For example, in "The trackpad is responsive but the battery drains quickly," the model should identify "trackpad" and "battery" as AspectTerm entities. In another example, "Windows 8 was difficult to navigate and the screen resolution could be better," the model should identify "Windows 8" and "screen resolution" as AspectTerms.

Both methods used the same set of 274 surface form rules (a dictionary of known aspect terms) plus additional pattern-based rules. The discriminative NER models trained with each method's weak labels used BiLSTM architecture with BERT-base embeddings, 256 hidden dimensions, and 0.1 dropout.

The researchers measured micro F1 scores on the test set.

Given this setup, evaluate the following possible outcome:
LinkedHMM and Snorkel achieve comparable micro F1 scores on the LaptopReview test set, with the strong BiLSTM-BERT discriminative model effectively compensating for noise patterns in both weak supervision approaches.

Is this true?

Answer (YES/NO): NO